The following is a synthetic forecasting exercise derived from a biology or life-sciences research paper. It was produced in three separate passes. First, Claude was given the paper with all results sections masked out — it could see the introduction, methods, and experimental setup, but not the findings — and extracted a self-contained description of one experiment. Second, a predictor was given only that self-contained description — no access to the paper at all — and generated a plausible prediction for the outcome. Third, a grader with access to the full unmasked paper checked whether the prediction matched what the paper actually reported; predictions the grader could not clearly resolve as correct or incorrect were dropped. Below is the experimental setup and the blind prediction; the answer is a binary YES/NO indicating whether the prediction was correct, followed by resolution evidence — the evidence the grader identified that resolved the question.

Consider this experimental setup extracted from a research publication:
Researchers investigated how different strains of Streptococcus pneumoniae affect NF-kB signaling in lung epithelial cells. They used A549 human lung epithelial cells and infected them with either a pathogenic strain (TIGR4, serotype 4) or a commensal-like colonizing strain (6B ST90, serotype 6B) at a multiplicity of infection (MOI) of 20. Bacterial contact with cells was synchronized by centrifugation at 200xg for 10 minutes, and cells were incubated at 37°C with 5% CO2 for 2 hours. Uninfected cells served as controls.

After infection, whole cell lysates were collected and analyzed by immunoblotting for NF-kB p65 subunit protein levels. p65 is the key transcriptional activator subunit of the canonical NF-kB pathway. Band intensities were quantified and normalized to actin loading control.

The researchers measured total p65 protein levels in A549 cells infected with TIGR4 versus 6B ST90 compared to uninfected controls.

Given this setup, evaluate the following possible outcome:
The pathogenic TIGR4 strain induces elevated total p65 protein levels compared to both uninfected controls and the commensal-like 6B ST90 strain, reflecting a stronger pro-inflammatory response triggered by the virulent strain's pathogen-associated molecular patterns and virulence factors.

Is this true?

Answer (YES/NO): NO